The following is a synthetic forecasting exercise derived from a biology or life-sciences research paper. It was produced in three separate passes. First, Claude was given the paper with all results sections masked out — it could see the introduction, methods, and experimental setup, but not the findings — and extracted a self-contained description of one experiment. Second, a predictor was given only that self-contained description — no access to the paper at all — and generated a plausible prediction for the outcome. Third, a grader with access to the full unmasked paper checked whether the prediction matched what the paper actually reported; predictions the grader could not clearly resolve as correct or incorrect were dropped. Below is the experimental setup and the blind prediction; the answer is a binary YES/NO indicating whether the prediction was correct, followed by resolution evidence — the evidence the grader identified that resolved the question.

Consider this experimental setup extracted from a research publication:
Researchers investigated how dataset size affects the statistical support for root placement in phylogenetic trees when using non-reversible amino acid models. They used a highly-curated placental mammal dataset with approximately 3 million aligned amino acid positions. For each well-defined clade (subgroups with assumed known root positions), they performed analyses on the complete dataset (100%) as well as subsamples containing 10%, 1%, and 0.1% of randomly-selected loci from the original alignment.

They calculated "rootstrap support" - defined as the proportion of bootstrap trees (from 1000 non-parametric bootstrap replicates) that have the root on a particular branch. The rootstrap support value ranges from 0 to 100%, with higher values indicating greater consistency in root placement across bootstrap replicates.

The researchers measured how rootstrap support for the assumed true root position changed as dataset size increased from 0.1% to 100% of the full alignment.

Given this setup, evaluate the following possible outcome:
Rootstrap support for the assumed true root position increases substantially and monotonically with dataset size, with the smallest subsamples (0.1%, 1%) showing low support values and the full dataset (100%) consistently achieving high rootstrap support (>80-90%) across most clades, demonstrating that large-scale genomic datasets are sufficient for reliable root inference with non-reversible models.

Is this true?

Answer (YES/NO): NO